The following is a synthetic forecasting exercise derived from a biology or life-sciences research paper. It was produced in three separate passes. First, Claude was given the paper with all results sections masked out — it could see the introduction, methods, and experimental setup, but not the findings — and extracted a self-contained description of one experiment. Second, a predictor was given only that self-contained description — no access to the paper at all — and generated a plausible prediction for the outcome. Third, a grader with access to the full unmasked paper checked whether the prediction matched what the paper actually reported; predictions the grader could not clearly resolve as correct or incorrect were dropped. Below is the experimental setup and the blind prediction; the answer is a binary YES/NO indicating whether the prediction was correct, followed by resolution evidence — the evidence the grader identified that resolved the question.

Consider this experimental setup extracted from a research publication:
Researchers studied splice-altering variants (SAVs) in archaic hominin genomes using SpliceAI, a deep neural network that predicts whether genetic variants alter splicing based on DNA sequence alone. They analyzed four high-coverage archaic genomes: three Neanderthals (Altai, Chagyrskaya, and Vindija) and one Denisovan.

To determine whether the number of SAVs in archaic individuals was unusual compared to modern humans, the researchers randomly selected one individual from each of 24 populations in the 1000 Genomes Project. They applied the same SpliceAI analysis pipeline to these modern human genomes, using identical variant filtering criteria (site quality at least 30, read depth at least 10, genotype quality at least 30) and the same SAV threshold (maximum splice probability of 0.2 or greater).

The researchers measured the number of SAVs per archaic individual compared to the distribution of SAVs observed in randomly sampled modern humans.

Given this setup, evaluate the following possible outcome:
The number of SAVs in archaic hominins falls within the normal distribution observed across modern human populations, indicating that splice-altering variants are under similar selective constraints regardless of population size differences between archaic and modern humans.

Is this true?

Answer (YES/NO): YES